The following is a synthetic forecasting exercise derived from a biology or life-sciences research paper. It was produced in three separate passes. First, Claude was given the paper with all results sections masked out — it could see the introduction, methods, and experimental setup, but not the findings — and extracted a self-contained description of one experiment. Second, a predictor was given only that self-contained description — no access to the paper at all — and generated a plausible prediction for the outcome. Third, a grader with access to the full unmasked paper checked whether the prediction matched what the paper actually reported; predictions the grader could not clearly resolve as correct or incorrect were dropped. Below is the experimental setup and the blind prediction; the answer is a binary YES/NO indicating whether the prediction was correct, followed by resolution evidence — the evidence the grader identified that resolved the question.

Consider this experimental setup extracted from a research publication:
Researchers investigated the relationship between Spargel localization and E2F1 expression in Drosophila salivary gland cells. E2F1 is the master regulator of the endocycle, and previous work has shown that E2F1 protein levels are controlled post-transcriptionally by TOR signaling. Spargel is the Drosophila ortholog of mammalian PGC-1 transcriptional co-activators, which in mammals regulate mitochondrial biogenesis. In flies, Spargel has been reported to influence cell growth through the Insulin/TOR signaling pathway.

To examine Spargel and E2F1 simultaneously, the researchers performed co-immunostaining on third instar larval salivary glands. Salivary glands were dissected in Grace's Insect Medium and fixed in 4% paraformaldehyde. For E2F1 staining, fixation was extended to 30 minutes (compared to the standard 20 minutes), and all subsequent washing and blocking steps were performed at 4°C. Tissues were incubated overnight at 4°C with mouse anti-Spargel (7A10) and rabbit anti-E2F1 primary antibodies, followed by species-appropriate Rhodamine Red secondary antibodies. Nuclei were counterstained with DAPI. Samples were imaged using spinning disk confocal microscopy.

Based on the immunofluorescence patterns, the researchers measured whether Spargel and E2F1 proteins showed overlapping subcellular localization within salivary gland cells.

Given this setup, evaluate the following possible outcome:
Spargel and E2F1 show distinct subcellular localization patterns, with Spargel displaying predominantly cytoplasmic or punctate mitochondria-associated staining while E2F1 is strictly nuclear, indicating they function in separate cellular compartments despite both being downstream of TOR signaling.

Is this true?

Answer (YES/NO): YES